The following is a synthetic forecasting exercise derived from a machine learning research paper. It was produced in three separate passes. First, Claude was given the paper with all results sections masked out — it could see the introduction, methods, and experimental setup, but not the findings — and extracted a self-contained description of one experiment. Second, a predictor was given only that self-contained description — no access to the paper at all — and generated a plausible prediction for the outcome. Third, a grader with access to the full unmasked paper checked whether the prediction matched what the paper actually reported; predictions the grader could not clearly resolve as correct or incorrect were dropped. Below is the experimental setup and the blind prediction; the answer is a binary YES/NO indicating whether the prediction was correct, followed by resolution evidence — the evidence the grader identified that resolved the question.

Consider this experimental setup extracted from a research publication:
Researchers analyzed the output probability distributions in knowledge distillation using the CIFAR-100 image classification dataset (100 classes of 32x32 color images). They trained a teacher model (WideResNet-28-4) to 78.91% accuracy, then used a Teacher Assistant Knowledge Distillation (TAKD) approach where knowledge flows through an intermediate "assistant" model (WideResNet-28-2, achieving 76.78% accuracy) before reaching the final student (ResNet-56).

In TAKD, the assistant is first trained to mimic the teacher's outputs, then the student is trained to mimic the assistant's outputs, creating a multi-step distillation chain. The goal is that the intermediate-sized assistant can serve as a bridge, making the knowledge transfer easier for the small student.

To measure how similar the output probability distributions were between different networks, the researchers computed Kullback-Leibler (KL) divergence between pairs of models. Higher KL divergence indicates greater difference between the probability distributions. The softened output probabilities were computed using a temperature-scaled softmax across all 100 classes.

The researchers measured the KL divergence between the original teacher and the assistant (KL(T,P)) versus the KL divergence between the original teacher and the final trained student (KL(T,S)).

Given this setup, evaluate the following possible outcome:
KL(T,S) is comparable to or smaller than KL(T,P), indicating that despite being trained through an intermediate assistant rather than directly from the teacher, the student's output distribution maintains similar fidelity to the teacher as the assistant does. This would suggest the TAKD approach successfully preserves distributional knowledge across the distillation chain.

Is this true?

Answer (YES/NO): NO